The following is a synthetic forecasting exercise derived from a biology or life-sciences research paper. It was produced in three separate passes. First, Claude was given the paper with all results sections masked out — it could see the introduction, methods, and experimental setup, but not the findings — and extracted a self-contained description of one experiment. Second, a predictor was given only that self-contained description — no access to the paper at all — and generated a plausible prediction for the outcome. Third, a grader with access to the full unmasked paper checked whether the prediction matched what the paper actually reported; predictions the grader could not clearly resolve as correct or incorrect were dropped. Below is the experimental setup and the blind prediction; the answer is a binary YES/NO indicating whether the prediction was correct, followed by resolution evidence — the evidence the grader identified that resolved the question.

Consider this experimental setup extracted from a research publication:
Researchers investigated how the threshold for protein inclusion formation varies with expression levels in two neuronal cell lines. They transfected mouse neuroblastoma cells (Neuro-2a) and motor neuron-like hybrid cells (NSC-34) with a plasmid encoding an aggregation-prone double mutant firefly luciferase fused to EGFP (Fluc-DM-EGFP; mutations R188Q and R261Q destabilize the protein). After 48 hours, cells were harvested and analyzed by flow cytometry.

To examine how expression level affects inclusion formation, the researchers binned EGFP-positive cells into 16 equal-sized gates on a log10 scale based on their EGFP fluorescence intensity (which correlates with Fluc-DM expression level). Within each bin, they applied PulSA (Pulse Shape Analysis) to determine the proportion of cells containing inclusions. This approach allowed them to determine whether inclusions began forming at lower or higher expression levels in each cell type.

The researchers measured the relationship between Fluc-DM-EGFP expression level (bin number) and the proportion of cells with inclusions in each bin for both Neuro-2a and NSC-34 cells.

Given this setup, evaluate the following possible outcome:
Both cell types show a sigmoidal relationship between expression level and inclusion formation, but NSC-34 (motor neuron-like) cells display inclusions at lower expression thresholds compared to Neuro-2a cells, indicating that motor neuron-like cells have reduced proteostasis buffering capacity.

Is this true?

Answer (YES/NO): YES